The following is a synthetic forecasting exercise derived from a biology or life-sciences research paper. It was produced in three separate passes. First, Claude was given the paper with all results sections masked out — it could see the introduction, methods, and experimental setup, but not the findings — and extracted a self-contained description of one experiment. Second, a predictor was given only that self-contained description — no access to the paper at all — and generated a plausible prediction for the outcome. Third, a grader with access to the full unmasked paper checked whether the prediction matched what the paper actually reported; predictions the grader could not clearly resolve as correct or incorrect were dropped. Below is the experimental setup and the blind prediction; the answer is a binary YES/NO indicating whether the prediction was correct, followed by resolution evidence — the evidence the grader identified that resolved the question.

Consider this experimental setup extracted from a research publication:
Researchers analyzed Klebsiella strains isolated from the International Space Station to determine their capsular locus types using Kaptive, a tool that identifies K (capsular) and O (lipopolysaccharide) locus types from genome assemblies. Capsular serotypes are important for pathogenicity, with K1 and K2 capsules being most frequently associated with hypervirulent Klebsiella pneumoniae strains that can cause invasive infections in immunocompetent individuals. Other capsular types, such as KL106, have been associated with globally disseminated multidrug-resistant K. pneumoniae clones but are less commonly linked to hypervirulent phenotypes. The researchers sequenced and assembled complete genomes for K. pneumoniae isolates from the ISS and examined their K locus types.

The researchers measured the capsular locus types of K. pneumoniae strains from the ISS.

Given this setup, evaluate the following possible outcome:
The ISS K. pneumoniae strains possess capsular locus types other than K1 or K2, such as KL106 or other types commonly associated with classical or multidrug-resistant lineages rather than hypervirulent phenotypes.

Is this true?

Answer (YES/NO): YES